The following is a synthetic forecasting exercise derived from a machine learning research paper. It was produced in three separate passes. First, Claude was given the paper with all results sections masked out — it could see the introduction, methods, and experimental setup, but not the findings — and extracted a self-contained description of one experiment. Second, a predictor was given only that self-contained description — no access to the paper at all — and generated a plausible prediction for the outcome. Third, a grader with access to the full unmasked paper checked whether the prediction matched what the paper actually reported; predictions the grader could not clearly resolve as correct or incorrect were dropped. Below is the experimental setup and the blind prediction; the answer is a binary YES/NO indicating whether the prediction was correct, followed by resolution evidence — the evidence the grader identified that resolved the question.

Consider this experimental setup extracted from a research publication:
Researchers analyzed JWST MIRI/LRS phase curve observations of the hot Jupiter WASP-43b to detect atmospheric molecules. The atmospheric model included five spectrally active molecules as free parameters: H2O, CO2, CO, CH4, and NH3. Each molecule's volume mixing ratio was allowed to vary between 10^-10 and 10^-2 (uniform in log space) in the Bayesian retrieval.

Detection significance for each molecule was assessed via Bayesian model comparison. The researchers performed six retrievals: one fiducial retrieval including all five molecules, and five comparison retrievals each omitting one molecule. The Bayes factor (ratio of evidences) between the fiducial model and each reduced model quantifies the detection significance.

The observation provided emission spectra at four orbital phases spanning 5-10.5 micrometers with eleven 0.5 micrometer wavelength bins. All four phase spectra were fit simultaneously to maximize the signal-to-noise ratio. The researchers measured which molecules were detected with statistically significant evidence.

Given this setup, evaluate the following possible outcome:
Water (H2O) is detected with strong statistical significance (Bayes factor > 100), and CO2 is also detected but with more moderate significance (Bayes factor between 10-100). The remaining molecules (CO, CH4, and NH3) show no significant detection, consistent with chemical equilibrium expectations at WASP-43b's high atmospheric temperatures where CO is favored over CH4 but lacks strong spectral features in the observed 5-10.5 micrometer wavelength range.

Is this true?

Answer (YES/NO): NO